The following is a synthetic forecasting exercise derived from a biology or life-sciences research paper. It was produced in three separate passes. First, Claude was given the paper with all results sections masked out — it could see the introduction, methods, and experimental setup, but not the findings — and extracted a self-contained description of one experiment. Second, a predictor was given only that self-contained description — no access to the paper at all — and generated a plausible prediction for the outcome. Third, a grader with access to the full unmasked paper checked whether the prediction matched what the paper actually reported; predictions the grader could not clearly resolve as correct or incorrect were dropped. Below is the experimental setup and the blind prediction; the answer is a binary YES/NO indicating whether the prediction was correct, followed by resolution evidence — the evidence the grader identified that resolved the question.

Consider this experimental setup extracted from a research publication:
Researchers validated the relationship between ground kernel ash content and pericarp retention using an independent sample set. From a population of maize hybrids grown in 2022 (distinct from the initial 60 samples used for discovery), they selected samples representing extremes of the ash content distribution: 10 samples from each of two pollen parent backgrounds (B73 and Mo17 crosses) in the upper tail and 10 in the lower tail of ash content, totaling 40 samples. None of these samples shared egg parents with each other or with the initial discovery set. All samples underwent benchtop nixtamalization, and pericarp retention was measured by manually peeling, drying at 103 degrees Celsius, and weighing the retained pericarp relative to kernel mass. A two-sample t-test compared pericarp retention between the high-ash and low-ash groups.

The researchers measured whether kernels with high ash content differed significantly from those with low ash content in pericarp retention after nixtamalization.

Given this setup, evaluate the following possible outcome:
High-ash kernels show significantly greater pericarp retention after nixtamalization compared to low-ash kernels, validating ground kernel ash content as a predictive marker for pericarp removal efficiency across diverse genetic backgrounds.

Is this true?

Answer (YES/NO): YES